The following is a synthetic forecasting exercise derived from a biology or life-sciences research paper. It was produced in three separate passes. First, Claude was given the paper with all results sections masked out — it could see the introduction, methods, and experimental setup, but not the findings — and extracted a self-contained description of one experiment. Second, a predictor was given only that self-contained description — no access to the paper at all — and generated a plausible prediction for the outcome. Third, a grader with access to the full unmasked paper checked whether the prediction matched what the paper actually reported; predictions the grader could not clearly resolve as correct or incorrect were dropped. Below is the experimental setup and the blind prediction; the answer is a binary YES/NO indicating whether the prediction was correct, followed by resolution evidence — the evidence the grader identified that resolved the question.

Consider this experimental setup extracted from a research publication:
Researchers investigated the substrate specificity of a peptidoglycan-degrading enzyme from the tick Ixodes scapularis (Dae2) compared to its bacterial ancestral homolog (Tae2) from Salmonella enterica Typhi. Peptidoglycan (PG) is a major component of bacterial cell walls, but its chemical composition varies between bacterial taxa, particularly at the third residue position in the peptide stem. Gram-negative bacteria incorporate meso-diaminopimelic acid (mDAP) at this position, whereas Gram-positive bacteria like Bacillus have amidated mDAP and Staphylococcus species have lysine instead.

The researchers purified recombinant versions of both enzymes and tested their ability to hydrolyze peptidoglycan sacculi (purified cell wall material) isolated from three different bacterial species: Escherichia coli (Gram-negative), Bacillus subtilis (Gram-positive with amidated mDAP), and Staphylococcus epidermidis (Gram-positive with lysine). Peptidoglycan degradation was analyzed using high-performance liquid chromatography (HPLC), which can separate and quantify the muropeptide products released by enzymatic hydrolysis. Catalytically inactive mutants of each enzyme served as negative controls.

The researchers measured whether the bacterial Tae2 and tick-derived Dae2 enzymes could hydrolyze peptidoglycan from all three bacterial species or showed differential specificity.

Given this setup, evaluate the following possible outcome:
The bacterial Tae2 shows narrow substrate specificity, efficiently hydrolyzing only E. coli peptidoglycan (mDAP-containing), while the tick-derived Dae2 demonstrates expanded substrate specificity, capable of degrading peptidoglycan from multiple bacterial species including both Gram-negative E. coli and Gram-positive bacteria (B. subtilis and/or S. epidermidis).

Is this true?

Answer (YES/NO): YES